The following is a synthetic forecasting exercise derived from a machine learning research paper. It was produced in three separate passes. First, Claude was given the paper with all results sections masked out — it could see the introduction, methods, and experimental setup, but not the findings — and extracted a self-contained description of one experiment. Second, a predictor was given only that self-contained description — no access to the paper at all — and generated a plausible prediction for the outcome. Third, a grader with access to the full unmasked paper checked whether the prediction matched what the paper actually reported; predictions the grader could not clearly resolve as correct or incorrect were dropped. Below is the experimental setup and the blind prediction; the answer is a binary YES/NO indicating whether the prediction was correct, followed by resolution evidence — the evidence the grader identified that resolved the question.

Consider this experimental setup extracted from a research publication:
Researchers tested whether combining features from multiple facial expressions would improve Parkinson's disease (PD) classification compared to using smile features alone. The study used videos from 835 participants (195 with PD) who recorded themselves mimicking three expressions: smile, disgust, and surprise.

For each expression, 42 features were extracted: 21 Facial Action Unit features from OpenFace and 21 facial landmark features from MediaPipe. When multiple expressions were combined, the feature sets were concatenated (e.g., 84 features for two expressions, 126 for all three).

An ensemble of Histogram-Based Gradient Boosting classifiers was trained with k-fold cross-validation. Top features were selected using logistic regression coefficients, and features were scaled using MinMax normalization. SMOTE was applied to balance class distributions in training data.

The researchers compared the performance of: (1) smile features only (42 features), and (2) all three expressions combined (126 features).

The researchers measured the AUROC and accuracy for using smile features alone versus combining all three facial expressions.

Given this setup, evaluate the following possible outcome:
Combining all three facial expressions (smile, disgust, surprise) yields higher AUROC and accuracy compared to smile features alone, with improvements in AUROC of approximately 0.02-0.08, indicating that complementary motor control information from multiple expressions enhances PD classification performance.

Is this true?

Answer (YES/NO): NO